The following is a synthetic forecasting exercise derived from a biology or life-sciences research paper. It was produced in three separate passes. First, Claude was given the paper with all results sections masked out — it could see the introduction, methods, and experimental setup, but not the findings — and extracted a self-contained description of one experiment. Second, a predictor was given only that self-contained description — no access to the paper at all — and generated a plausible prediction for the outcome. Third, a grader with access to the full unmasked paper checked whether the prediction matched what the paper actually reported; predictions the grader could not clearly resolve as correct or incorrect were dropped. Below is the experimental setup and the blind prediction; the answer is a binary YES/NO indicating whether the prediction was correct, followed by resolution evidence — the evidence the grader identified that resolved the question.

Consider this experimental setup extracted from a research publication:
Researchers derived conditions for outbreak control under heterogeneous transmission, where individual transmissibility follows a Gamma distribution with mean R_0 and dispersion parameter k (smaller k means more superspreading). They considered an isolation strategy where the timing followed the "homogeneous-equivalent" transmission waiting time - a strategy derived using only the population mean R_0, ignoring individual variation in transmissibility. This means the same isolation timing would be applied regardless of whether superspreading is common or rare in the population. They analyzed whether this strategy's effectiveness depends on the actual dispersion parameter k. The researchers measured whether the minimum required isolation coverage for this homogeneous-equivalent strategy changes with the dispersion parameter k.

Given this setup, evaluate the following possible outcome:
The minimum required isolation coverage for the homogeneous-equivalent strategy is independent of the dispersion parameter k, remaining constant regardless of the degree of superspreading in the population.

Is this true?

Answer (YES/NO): YES